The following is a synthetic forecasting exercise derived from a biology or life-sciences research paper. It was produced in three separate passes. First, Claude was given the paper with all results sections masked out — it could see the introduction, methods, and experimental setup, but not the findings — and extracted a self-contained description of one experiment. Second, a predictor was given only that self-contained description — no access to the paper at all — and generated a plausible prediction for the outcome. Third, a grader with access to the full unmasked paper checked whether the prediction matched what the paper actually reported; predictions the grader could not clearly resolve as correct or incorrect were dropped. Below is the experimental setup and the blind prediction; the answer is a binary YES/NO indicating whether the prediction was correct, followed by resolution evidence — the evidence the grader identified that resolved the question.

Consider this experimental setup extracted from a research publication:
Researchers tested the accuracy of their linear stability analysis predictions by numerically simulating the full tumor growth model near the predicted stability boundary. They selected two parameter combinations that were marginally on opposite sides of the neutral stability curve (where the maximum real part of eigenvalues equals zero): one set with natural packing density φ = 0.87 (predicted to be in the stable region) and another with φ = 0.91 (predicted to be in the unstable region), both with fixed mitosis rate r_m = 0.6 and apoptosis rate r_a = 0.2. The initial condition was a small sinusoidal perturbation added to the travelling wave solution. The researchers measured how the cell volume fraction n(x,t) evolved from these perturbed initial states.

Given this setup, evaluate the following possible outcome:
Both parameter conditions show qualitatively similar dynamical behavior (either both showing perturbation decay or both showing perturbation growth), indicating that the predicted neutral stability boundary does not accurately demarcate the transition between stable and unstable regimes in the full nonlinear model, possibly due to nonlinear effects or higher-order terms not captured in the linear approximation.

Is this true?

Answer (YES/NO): NO